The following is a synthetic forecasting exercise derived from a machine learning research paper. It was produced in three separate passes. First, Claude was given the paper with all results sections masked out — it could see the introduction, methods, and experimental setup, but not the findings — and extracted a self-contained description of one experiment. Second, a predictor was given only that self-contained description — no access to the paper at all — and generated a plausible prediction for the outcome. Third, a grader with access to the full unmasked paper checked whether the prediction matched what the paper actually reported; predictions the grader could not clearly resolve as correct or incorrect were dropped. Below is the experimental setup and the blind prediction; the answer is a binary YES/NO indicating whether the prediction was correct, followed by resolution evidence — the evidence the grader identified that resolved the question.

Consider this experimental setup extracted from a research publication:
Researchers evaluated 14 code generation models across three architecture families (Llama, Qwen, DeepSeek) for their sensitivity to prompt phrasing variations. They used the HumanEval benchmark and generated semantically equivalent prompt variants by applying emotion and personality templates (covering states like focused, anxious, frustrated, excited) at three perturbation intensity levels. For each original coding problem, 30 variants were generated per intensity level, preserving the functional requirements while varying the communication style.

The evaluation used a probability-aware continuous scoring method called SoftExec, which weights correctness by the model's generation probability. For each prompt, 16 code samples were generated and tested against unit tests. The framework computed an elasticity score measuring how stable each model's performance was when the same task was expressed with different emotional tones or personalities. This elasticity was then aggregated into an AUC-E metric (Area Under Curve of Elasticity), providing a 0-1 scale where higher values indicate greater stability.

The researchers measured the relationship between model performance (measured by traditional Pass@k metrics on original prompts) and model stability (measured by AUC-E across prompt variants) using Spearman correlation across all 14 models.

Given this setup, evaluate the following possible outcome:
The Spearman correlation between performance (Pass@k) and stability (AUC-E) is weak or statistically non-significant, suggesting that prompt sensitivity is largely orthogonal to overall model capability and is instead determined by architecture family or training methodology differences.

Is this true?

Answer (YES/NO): YES